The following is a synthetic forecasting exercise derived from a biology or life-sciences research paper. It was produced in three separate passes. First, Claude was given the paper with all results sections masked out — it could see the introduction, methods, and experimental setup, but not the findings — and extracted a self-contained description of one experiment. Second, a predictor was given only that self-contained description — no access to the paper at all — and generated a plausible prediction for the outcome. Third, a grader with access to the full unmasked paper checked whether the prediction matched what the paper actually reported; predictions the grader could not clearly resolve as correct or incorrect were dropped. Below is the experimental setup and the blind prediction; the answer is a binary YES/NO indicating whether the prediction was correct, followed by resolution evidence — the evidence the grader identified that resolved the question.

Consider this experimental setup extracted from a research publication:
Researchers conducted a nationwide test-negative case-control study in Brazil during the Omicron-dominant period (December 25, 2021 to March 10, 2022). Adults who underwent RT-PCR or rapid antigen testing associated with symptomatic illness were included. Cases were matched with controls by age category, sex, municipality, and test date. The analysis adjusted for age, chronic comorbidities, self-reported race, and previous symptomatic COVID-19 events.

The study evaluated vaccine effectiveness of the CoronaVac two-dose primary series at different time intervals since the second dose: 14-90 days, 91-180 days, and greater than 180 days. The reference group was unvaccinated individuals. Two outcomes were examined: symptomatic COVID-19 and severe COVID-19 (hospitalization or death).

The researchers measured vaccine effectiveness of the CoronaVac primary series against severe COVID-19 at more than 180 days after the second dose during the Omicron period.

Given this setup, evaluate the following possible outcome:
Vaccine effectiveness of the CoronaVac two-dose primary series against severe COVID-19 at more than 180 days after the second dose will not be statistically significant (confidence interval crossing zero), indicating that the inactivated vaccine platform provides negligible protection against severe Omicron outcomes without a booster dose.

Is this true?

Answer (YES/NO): NO